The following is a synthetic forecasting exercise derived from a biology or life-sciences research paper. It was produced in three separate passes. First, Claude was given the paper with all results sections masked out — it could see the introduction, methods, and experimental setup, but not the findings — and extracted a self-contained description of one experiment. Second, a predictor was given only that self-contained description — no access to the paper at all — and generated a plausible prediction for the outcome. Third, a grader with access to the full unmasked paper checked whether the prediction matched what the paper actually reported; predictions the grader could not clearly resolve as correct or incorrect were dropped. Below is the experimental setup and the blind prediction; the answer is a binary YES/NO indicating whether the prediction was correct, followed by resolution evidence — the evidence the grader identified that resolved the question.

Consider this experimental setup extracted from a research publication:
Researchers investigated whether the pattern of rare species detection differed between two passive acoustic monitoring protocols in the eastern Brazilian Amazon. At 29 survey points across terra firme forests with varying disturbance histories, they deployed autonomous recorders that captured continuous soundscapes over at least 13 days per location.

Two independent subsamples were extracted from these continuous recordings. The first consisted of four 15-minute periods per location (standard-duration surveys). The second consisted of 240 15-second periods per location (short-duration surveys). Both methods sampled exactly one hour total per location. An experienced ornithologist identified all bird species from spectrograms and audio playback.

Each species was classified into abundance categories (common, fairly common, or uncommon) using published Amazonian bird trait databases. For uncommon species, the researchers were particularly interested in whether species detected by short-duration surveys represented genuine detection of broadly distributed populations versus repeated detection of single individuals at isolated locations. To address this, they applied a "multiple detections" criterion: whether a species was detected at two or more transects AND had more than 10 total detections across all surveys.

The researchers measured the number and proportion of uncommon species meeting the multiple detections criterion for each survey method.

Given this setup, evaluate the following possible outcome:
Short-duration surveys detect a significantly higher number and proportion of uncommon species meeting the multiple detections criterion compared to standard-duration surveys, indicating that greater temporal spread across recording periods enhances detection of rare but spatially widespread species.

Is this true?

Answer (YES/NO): YES